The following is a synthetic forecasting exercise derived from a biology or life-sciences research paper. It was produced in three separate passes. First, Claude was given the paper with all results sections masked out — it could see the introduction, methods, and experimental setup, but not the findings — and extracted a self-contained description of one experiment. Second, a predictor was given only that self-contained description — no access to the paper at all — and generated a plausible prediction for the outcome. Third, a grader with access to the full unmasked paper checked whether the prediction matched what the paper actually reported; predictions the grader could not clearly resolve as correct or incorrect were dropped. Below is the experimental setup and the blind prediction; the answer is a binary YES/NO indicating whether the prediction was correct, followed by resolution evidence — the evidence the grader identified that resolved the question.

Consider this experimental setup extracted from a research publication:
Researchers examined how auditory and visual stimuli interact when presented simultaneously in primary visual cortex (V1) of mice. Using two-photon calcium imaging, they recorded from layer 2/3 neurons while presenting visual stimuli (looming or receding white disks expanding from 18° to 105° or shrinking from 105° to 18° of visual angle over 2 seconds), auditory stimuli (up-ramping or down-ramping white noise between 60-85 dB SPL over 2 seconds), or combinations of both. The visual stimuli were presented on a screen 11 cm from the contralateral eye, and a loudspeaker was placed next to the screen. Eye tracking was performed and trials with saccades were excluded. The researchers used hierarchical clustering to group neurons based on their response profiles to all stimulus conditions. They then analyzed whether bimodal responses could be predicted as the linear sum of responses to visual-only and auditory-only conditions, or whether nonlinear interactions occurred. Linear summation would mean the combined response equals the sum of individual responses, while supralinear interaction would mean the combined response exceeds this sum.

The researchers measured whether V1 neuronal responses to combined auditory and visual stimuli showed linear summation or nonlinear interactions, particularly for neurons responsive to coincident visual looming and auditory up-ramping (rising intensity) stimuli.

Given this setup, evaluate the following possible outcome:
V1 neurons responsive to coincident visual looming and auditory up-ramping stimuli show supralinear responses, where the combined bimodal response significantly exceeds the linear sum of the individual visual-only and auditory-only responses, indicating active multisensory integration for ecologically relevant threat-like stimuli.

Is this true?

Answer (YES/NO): NO